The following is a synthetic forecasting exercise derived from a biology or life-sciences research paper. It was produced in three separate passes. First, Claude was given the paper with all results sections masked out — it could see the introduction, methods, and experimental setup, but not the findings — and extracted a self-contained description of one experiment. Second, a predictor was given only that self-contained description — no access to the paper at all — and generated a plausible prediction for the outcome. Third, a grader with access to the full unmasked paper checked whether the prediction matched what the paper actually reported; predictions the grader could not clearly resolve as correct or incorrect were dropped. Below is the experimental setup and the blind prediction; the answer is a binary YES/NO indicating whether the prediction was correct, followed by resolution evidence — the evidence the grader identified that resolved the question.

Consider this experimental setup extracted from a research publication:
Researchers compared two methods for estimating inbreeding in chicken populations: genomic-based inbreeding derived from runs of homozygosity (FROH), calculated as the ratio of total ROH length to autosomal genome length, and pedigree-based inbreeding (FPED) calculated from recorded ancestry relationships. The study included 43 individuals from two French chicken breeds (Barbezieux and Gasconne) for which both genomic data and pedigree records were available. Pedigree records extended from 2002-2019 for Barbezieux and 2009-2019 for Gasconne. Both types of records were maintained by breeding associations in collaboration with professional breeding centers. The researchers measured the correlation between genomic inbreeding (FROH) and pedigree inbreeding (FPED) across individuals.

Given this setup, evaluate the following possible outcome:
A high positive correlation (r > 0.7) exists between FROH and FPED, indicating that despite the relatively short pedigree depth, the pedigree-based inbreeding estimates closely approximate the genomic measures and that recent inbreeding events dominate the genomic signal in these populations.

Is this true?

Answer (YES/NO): NO